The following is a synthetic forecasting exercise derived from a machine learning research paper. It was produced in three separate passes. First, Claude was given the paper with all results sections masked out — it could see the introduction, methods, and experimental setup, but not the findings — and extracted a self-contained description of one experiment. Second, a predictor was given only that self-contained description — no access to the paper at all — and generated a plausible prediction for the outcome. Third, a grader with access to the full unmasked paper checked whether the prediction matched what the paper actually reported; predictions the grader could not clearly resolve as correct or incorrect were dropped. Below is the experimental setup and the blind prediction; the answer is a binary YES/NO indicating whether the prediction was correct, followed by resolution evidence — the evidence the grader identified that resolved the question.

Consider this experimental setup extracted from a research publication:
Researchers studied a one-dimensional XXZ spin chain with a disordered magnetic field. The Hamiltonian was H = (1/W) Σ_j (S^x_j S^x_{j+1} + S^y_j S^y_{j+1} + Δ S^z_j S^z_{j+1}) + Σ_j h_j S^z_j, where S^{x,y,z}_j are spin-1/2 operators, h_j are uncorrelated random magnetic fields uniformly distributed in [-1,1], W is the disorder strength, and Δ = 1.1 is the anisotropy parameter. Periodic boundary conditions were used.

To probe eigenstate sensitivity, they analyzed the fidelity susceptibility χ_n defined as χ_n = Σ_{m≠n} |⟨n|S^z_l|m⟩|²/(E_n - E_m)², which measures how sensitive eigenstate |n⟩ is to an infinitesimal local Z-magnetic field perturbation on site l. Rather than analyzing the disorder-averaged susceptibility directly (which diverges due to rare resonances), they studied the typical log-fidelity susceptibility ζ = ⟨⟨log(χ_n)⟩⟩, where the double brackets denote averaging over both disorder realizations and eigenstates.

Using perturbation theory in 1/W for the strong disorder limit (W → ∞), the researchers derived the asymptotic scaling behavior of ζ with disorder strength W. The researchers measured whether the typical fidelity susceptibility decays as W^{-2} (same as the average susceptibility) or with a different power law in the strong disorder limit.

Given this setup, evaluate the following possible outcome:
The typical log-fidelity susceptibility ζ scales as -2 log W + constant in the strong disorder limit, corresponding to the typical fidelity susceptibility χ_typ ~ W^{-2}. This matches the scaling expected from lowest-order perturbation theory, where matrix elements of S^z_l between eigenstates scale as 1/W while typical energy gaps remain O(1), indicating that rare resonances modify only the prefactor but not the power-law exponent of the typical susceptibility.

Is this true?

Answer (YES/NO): NO